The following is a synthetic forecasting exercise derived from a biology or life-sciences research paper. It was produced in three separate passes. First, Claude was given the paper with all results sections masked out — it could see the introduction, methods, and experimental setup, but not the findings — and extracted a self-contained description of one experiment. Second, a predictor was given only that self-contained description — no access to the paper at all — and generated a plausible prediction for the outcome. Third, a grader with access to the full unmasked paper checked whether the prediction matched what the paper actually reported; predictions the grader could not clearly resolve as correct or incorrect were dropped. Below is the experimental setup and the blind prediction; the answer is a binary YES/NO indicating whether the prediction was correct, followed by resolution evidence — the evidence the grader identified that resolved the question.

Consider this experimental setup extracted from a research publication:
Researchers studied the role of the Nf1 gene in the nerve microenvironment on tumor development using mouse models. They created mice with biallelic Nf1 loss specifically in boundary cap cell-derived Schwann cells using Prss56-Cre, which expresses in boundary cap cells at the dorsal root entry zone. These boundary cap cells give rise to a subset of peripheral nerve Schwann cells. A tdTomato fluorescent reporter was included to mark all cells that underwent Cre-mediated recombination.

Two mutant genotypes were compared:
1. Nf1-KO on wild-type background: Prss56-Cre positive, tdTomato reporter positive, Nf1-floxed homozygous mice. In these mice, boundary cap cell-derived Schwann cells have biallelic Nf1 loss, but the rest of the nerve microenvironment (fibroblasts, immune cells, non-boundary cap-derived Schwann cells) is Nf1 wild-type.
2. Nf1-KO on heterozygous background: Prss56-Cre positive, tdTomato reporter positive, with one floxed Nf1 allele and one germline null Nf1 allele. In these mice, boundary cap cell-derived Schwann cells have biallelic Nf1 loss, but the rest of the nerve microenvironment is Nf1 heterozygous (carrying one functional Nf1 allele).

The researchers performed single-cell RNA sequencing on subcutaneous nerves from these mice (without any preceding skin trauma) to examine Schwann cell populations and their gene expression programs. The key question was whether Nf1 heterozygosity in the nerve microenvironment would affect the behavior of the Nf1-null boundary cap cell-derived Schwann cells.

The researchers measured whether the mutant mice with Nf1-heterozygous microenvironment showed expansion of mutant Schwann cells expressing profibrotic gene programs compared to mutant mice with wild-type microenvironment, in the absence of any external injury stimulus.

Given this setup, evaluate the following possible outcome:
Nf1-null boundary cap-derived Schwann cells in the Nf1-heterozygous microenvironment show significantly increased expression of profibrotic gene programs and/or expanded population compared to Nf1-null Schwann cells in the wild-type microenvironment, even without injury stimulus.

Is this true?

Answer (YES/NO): YES